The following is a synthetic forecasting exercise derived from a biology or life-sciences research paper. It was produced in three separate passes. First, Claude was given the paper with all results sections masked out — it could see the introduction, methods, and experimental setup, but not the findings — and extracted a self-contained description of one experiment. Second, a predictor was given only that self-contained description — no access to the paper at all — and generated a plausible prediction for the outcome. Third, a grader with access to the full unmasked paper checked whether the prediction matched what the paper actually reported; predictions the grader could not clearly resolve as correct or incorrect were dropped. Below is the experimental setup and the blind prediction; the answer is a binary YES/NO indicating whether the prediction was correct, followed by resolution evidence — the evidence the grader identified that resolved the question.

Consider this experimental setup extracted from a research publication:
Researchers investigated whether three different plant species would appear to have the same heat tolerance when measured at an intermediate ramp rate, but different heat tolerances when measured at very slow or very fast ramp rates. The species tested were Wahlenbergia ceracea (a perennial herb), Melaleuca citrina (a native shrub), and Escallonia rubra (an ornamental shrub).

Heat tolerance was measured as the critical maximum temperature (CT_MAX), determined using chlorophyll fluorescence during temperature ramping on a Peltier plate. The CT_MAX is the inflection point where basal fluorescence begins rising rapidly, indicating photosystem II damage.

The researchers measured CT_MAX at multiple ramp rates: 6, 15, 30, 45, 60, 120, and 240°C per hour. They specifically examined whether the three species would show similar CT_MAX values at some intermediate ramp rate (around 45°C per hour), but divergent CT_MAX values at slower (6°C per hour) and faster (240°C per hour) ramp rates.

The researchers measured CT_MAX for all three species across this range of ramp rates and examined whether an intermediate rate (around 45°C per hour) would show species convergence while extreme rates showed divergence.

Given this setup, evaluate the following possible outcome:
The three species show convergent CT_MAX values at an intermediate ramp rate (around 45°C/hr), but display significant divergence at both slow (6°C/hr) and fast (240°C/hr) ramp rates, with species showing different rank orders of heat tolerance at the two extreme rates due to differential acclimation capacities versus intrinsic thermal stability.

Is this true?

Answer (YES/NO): YES